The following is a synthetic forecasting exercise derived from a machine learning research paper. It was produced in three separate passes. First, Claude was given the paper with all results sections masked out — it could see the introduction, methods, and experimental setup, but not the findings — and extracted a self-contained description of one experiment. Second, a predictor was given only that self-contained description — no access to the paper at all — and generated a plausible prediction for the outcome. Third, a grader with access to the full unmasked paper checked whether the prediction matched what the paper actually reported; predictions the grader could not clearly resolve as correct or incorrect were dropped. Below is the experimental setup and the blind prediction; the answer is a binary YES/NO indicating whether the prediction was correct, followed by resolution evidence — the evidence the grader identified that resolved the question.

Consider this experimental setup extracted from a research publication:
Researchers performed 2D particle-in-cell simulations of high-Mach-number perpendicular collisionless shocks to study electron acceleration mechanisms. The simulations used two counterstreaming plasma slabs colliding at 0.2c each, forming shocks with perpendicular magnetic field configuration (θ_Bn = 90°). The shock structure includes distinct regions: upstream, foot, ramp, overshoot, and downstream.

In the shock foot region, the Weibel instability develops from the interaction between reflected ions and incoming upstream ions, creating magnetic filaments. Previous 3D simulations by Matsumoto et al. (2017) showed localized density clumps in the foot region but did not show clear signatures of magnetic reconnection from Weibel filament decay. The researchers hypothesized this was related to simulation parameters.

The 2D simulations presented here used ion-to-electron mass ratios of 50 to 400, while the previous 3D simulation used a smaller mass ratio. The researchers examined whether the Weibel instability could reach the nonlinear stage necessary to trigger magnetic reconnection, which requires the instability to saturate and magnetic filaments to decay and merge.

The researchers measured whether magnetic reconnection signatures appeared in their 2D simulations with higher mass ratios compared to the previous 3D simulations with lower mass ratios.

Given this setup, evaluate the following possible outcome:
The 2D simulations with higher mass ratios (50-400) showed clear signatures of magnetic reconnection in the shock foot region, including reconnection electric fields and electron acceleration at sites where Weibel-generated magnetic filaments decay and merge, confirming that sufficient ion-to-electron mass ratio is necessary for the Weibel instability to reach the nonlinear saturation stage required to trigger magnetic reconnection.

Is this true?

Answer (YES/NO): YES